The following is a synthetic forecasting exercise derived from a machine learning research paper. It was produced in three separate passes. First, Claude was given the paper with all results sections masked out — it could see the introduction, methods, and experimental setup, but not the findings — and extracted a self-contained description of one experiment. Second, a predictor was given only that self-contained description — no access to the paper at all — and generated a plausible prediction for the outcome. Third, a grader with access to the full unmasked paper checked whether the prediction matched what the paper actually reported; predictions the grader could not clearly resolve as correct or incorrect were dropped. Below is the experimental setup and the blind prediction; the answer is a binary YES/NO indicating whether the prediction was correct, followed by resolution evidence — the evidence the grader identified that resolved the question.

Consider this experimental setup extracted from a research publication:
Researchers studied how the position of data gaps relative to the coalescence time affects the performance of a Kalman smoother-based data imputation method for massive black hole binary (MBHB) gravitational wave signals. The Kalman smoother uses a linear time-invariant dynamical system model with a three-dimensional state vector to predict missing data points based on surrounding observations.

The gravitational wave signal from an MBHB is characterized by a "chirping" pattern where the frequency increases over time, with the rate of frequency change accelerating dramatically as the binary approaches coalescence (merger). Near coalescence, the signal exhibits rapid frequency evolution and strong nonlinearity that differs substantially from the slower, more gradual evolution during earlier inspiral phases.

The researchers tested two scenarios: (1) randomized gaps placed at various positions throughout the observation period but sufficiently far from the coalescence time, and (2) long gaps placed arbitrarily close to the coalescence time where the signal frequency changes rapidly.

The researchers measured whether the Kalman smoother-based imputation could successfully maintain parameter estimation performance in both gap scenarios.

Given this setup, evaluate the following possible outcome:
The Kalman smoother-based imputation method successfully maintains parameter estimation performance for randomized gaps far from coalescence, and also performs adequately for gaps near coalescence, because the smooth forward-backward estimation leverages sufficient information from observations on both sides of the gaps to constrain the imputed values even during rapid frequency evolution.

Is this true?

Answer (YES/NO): NO